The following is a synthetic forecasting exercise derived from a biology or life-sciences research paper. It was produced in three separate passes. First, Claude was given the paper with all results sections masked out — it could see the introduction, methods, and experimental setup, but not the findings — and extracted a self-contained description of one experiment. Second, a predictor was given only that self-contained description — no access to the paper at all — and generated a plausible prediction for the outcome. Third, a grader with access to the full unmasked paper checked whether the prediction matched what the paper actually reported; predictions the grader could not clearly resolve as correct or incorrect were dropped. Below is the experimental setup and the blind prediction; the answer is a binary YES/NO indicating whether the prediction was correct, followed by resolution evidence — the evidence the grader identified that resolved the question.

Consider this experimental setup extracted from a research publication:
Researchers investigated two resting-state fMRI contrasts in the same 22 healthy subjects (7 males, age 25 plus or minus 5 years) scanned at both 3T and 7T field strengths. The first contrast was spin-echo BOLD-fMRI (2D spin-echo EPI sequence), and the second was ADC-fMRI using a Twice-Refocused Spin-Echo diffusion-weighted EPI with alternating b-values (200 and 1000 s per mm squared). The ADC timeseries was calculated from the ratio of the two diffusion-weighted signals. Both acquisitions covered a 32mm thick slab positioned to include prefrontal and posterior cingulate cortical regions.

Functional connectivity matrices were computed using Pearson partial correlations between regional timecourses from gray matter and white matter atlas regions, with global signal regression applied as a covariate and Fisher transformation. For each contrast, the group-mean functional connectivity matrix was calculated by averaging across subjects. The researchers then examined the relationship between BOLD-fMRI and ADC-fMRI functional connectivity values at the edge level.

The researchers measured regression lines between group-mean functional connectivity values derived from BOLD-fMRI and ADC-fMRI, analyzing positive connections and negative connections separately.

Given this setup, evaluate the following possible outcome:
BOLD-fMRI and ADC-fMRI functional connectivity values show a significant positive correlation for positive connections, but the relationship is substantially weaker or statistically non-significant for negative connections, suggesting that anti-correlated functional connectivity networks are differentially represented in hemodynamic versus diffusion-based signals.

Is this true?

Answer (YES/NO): YES